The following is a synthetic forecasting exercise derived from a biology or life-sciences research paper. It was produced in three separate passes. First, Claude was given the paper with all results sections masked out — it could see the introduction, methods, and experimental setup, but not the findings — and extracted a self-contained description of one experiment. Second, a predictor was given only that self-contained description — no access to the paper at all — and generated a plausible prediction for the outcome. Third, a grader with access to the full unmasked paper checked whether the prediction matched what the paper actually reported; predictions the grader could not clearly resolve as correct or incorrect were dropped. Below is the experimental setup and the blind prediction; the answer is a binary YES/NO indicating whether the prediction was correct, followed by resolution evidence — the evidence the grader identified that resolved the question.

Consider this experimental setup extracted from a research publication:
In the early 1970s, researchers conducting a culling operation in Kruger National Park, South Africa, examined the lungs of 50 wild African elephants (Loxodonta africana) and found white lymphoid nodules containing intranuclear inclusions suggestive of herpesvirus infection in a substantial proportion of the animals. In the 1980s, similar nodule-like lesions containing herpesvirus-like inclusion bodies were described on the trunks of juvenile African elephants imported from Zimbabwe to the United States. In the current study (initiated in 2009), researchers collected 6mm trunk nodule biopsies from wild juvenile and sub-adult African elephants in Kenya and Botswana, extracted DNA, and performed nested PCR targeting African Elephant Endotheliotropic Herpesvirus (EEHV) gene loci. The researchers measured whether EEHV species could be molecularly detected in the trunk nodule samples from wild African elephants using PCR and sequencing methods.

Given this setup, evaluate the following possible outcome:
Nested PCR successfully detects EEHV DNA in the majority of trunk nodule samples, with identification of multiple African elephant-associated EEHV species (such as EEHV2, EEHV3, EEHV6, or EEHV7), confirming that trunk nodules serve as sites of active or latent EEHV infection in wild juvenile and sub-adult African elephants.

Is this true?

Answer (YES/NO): YES